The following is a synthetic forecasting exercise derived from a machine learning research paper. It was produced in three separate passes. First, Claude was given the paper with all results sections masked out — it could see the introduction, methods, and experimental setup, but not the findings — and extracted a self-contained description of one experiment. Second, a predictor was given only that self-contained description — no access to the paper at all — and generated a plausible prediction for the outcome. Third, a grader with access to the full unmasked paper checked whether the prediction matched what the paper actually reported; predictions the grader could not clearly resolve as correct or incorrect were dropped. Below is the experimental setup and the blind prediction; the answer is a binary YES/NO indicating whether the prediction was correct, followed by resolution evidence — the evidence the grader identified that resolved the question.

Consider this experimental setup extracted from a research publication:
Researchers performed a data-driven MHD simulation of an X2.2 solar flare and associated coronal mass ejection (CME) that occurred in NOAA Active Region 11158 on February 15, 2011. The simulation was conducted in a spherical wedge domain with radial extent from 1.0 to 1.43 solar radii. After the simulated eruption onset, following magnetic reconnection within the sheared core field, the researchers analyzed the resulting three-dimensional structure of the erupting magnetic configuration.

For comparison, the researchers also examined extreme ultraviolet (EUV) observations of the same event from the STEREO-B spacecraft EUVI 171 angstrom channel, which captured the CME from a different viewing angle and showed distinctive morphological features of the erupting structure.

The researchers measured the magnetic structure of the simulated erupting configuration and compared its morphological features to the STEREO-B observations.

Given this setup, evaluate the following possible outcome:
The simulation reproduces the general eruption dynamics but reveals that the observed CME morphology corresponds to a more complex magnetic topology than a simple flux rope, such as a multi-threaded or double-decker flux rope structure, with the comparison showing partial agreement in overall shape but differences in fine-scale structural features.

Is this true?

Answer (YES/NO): NO